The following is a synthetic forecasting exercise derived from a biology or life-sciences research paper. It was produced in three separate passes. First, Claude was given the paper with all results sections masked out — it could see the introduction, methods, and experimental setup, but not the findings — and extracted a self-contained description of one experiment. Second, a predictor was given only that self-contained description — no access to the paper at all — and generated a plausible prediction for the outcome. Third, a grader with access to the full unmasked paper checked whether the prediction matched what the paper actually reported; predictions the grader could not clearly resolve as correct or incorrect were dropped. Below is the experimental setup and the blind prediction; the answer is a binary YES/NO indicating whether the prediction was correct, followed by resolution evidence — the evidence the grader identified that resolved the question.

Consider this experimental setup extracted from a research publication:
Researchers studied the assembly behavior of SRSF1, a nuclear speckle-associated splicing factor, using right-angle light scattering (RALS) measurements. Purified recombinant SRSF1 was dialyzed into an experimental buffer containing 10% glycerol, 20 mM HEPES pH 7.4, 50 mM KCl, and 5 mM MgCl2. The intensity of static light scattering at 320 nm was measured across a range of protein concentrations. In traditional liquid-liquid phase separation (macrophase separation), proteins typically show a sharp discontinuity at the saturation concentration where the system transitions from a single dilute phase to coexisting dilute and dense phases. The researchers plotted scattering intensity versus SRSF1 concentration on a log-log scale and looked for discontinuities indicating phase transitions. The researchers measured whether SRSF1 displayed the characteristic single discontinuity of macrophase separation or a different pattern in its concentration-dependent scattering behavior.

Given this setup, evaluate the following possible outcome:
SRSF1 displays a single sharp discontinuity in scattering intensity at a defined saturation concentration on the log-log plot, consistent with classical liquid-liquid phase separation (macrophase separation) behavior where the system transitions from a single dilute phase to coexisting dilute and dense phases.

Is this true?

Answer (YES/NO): NO